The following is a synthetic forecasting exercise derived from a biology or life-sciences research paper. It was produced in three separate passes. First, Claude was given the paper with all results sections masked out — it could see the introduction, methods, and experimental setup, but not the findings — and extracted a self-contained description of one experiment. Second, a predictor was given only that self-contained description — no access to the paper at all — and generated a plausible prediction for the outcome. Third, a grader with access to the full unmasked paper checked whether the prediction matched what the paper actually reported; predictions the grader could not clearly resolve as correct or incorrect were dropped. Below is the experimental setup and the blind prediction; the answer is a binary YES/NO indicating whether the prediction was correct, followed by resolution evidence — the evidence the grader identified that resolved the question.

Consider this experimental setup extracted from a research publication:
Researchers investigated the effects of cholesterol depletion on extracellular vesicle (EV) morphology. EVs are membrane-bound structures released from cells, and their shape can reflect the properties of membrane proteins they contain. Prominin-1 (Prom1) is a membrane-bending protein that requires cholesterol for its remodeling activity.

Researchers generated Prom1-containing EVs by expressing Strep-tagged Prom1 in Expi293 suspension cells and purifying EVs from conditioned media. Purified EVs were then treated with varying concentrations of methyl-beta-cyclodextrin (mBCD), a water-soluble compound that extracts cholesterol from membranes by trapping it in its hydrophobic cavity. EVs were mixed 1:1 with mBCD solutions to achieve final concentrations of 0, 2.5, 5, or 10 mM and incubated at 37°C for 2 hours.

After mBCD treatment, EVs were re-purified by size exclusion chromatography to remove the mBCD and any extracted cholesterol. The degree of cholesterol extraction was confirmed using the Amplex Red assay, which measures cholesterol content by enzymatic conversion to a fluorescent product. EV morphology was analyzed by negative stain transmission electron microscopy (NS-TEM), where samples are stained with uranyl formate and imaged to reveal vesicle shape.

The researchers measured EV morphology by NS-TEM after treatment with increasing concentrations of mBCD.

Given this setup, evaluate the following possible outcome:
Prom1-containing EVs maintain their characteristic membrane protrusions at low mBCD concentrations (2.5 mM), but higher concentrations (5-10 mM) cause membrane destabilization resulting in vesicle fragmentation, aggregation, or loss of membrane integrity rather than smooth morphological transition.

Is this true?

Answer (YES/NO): NO